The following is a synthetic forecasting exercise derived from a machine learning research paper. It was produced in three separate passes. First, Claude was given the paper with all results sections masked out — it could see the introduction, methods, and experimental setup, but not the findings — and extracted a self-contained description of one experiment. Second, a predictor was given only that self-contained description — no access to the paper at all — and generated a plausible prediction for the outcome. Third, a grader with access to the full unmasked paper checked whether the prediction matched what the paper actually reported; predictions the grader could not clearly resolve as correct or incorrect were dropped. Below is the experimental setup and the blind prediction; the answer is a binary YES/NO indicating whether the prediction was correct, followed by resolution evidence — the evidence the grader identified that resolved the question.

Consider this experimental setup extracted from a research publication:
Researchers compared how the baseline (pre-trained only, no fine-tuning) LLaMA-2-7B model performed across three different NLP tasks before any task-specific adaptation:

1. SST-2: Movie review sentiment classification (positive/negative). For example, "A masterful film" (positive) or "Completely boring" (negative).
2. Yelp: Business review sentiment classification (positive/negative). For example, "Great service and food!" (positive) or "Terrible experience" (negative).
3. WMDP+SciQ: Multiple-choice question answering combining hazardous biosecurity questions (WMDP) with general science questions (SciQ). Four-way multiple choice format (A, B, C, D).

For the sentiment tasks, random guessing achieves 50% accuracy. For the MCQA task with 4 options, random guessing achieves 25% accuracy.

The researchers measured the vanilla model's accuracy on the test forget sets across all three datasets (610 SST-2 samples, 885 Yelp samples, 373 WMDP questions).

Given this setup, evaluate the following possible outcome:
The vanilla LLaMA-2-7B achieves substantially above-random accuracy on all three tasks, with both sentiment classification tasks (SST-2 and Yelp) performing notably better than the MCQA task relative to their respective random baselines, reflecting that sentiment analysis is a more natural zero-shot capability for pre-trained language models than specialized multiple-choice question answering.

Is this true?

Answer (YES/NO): NO